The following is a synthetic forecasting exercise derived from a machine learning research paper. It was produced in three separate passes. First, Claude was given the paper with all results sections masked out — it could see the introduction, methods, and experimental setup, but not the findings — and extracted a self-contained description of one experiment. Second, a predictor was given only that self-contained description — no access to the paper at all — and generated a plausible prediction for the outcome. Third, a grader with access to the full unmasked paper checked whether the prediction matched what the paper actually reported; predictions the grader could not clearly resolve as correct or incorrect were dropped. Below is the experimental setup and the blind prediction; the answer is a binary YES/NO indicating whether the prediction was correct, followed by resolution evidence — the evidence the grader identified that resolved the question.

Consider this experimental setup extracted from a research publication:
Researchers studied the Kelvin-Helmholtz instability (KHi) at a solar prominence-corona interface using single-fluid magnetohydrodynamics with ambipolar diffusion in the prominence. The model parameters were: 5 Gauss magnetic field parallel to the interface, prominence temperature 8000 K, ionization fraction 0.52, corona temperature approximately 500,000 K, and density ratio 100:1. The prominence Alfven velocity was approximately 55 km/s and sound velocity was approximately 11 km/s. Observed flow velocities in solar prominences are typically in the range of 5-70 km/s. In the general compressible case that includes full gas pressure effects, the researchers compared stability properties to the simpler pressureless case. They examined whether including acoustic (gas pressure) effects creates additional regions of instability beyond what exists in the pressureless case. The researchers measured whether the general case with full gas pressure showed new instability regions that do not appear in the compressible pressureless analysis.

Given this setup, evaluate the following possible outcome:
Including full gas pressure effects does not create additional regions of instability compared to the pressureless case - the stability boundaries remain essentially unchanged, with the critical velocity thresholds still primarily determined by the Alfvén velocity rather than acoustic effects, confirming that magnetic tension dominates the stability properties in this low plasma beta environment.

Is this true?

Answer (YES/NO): NO